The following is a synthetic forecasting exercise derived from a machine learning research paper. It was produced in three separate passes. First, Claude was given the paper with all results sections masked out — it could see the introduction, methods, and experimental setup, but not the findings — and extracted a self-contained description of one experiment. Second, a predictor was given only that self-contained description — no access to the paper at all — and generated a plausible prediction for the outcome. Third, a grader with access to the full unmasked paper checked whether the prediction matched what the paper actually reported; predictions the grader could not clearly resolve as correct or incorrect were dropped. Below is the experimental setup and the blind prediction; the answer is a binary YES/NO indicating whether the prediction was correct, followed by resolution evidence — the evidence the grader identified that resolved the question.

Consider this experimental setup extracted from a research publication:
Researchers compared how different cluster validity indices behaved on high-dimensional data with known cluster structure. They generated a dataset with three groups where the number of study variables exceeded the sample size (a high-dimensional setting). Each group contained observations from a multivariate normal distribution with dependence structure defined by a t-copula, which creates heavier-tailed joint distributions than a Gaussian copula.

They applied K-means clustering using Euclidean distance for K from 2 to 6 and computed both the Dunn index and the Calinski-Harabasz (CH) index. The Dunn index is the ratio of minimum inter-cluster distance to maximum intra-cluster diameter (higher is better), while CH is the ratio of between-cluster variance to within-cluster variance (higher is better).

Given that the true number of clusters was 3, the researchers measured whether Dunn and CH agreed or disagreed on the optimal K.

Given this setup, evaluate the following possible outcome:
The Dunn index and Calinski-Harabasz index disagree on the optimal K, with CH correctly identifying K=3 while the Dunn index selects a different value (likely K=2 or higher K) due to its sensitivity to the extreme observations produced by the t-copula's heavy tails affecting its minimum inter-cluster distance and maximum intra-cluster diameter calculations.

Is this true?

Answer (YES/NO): YES